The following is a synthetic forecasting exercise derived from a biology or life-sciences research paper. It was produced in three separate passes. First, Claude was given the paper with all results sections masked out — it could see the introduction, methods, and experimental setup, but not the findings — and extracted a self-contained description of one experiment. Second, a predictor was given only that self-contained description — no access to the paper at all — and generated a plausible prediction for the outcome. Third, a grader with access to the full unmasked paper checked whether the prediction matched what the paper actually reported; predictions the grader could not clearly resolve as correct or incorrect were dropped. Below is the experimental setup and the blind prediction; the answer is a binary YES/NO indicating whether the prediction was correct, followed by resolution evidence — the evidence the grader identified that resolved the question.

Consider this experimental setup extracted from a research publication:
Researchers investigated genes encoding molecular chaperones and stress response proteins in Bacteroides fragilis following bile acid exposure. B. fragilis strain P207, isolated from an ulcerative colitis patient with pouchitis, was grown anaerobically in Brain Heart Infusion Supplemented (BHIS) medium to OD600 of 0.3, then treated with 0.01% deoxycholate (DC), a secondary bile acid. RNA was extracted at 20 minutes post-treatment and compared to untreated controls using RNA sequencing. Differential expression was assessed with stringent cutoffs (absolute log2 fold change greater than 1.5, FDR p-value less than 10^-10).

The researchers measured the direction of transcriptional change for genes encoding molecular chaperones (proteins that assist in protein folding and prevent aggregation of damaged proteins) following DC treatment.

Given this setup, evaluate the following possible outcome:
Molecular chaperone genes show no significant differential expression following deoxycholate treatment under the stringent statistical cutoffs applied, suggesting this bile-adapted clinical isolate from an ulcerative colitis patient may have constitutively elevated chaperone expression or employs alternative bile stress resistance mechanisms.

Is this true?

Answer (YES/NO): NO